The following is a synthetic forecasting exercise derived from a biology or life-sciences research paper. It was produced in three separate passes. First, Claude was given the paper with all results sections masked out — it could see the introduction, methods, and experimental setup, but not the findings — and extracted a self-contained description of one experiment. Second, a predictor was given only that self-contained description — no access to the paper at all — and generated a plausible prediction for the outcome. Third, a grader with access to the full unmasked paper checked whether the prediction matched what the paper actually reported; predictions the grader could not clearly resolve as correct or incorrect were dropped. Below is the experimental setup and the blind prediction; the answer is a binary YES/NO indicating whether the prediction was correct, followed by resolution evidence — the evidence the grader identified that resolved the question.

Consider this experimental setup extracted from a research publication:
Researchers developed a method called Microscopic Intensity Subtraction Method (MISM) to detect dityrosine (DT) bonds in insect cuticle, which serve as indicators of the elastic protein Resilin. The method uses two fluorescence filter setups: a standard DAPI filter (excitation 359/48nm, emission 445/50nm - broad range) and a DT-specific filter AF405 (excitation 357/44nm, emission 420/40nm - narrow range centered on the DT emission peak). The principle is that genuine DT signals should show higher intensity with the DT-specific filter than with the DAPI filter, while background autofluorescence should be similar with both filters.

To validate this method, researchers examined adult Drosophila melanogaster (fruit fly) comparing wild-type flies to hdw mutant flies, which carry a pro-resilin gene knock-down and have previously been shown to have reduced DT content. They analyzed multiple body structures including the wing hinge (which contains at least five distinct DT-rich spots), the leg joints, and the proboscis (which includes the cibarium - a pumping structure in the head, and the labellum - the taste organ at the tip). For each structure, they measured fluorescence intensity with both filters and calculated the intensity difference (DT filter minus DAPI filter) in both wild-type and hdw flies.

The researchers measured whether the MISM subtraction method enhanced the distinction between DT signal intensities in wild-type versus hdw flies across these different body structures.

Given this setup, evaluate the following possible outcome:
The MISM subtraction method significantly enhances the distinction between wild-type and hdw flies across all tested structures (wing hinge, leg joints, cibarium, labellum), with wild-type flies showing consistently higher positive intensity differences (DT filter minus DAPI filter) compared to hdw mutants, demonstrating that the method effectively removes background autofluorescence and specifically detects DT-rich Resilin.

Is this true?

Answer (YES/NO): NO